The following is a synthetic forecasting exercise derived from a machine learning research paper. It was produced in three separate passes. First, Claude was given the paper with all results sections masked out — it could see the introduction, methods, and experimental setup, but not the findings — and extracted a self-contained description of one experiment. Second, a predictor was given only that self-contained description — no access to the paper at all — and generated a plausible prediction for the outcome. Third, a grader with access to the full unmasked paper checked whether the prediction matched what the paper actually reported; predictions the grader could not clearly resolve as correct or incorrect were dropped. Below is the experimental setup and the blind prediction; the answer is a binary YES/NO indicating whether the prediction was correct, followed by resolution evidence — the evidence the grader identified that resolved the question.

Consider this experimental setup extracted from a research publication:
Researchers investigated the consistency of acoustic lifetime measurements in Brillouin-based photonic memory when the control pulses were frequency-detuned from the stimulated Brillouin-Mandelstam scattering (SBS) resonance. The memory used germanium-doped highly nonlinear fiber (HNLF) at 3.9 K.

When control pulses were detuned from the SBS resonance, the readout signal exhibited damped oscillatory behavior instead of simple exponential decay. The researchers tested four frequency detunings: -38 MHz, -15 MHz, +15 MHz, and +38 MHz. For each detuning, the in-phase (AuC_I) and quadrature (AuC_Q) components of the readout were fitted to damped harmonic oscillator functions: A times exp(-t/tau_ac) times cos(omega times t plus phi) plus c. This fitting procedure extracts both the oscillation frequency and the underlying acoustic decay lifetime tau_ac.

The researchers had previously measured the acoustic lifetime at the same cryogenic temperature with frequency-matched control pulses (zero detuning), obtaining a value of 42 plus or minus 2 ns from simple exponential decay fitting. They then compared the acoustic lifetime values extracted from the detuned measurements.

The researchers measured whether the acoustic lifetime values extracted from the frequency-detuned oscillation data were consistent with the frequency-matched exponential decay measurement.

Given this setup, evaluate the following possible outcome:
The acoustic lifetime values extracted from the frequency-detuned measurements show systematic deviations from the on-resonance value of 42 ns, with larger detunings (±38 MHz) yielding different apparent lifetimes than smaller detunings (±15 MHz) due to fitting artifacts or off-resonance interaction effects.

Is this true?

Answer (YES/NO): NO